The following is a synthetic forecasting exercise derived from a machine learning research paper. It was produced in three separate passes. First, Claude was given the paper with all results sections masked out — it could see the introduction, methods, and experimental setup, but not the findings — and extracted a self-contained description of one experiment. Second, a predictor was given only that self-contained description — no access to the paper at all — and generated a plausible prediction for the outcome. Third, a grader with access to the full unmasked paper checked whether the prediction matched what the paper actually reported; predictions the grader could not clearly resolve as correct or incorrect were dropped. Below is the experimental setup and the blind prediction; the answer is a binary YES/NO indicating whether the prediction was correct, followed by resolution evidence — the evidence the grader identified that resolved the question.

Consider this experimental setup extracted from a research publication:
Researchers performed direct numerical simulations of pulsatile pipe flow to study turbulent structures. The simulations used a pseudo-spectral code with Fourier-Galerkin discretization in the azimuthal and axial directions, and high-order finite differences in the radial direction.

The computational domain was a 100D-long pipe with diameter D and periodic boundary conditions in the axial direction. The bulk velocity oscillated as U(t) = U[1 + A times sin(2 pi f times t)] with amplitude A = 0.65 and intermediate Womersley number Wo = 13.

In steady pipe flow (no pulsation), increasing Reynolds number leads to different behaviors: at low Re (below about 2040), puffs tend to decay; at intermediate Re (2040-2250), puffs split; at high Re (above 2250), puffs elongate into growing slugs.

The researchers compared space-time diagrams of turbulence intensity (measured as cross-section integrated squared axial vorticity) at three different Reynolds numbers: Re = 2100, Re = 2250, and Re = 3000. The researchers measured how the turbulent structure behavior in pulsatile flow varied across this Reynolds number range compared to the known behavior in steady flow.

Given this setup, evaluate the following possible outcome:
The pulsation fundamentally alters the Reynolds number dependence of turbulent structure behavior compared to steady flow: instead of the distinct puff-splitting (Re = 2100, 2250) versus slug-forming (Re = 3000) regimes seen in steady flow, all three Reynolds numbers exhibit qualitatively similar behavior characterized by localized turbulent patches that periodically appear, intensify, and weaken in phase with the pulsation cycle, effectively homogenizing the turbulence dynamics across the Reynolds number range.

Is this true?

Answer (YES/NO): NO